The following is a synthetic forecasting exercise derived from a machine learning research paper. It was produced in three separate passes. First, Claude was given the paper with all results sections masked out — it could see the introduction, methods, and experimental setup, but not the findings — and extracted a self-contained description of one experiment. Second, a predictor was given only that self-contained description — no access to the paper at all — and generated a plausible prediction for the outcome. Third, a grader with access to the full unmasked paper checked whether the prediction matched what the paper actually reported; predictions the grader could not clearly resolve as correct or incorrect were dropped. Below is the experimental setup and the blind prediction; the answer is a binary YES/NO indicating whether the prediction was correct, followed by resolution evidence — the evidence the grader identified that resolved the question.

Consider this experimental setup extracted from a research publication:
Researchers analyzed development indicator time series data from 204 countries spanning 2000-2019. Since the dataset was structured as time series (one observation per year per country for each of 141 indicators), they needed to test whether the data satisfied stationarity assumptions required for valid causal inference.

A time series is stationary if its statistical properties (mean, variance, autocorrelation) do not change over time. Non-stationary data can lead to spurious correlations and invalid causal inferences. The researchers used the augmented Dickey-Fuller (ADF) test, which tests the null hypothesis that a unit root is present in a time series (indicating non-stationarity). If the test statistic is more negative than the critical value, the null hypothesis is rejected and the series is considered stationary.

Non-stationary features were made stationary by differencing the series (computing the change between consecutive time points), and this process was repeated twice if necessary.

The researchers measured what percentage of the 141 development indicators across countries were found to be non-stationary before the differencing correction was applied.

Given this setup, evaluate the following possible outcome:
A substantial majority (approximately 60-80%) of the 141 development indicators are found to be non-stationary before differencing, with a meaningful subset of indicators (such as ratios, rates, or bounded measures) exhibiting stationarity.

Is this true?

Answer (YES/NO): NO